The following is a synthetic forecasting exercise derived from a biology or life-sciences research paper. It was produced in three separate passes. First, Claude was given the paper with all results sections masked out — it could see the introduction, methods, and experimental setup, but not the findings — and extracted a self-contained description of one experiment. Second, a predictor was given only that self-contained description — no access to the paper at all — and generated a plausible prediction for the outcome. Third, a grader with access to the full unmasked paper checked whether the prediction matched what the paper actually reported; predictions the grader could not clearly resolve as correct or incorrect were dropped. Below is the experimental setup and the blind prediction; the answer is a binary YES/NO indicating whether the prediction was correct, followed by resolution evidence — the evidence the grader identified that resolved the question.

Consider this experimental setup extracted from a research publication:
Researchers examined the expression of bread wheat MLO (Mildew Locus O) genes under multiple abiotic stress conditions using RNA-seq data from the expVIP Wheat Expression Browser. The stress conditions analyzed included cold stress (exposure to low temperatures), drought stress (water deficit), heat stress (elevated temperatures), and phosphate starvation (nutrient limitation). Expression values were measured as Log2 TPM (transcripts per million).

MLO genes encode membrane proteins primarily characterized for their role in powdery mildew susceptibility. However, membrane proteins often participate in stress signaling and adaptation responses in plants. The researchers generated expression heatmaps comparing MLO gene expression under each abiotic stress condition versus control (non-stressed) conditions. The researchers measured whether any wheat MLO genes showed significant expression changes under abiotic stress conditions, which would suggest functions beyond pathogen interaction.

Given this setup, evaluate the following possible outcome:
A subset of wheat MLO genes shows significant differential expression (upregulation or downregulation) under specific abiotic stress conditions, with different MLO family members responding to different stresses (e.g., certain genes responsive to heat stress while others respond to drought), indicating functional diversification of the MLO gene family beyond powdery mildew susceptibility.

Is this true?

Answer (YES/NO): YES